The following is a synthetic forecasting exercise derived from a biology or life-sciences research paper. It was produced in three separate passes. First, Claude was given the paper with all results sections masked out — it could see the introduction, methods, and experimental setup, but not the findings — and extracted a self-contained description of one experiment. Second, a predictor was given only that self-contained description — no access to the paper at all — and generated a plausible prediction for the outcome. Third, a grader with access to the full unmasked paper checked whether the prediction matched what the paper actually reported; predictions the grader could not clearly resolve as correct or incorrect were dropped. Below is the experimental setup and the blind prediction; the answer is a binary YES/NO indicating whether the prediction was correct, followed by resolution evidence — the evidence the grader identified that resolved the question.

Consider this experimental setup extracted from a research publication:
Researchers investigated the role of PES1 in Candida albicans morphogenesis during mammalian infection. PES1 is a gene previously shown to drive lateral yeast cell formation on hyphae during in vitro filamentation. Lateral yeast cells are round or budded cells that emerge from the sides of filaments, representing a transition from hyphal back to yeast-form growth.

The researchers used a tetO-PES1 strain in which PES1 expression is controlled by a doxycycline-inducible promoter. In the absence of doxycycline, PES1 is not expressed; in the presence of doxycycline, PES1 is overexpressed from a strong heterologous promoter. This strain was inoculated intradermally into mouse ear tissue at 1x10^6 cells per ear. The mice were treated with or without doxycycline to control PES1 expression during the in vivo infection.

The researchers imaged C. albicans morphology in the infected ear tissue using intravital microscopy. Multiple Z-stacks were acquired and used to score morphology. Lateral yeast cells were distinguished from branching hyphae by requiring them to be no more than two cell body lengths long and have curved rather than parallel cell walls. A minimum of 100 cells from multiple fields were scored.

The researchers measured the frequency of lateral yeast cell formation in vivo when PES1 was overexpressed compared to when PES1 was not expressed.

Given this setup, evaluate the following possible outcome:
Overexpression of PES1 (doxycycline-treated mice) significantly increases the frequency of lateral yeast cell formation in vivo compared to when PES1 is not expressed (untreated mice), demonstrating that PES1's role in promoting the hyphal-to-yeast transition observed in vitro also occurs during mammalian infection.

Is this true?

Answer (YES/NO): YES